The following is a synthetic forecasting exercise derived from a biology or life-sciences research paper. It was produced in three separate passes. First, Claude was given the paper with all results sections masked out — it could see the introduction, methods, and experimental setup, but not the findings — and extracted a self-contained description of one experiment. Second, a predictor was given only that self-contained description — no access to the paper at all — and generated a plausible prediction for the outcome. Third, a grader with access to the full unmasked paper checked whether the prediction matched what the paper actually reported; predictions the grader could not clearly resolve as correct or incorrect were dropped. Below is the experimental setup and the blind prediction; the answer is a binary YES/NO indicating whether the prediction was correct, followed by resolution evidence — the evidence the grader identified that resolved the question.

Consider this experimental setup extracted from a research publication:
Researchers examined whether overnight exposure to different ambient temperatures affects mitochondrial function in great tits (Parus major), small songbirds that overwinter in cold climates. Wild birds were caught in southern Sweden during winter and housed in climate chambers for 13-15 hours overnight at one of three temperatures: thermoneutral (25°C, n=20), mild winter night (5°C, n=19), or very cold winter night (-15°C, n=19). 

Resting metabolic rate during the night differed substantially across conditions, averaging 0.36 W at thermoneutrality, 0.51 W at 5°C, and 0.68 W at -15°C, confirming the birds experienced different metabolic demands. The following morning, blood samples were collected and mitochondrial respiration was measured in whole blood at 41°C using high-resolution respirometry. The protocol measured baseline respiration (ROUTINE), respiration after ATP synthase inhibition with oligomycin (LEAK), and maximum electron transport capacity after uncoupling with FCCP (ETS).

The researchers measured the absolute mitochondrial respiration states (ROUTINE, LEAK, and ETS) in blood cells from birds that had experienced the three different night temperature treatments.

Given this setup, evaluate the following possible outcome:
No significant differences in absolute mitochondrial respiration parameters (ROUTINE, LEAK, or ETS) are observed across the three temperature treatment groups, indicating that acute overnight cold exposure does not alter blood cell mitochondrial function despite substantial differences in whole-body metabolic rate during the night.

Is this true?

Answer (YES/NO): YES